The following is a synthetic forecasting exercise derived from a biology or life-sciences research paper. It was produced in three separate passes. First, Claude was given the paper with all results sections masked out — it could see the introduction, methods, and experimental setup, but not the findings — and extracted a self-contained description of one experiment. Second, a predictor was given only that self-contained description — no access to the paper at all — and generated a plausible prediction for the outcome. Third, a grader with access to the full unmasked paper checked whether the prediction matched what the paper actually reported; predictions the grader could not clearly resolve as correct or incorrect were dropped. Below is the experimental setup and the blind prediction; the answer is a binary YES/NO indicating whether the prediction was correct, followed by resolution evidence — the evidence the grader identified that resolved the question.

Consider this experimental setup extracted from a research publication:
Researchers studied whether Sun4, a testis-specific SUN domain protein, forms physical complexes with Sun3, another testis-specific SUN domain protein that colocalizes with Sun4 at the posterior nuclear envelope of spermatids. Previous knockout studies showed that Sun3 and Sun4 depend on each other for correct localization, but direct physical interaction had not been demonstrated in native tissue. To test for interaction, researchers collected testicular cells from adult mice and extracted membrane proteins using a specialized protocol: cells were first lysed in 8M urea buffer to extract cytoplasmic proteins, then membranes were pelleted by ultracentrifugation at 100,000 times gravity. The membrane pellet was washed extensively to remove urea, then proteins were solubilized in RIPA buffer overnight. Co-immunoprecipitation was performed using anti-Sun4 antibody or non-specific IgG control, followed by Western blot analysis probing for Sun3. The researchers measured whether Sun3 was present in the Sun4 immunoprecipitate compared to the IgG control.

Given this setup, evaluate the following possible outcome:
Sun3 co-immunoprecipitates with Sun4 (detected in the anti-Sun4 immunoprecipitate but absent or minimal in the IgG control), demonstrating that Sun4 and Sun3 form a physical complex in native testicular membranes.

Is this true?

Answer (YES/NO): YES